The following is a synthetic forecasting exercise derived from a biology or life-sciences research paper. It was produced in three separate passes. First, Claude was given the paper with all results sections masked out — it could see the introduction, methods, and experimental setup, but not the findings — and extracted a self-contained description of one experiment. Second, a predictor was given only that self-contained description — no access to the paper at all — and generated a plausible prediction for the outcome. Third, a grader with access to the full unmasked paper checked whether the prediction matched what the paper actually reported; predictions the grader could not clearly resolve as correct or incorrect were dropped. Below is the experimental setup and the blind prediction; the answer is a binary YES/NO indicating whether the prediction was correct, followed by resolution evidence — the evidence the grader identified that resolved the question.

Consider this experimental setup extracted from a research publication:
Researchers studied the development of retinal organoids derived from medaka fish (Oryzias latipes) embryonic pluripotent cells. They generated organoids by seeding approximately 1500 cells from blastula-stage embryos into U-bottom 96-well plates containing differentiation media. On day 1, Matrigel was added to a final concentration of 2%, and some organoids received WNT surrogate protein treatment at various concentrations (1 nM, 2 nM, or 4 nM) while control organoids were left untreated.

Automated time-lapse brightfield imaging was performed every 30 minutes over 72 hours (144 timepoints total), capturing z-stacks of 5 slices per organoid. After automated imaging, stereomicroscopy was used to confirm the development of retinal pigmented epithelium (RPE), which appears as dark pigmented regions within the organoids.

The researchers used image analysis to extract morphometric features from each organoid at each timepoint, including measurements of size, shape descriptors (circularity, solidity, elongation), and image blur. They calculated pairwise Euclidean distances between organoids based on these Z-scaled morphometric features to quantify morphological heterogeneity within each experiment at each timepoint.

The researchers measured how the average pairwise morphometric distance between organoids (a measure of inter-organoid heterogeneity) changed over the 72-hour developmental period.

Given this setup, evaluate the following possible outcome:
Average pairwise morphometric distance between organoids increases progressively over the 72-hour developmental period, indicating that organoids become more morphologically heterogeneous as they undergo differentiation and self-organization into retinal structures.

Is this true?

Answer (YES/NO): YES